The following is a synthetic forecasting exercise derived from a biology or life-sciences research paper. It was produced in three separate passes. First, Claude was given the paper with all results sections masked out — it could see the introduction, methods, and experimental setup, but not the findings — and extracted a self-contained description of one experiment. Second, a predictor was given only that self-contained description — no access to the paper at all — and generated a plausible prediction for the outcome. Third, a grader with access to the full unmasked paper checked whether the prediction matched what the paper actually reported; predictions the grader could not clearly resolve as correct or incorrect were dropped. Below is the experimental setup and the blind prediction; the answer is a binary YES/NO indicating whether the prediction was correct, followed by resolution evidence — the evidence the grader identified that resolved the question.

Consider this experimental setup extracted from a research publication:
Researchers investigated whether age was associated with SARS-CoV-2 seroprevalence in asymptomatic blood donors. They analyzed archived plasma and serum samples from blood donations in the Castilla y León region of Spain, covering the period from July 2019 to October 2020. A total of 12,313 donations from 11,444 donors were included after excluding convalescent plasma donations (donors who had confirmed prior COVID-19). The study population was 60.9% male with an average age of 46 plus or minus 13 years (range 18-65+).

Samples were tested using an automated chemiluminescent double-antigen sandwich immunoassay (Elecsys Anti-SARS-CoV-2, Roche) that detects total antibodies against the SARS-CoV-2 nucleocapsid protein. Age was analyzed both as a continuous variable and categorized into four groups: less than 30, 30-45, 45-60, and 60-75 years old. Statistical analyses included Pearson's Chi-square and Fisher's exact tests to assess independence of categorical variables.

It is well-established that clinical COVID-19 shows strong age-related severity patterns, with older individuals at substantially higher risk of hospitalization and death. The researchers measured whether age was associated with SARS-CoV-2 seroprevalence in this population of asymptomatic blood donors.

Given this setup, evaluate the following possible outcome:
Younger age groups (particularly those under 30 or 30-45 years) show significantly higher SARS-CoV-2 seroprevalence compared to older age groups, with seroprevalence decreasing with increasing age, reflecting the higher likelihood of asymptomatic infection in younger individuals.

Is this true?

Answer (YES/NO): NO